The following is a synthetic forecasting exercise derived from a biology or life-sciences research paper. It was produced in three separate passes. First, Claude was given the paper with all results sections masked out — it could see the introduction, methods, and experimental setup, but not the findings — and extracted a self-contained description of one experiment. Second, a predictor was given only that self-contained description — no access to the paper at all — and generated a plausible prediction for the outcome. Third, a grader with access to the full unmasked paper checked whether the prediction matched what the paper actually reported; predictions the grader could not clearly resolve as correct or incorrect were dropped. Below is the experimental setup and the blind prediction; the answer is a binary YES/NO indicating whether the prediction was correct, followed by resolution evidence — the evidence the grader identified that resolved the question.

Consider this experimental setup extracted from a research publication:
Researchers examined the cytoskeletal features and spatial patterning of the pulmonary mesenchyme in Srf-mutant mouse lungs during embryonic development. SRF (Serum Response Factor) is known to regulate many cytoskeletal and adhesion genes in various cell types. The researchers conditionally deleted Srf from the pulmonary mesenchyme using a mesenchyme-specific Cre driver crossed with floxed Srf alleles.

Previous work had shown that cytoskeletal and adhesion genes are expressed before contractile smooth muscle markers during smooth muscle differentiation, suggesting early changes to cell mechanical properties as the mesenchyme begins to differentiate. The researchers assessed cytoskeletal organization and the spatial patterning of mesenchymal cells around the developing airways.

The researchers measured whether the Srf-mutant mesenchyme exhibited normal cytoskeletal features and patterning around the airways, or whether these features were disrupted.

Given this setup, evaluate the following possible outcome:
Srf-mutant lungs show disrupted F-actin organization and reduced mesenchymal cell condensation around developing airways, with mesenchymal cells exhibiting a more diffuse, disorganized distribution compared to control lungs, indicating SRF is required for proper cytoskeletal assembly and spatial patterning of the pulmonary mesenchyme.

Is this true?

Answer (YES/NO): NO